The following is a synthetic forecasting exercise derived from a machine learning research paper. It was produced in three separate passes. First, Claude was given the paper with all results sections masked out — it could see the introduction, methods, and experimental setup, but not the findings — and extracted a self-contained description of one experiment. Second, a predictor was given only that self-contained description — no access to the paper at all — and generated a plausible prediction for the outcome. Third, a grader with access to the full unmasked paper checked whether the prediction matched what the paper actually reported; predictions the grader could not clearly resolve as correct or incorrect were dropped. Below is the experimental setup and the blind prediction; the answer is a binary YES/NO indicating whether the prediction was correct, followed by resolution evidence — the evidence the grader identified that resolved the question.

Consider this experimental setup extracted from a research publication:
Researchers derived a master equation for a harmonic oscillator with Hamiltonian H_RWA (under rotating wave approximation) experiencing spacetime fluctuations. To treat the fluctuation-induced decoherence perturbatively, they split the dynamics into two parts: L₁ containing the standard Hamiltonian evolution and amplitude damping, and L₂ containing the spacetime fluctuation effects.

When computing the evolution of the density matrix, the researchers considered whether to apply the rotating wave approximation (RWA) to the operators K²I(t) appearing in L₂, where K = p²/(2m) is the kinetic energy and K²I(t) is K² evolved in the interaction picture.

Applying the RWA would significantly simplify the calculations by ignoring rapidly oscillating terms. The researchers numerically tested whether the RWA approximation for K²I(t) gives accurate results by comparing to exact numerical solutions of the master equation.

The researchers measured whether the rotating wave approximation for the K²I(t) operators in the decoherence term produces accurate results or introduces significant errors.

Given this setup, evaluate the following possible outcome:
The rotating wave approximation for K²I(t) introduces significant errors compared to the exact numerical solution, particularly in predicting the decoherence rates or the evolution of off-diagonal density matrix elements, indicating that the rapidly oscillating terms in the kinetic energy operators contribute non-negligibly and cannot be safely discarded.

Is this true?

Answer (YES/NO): YES